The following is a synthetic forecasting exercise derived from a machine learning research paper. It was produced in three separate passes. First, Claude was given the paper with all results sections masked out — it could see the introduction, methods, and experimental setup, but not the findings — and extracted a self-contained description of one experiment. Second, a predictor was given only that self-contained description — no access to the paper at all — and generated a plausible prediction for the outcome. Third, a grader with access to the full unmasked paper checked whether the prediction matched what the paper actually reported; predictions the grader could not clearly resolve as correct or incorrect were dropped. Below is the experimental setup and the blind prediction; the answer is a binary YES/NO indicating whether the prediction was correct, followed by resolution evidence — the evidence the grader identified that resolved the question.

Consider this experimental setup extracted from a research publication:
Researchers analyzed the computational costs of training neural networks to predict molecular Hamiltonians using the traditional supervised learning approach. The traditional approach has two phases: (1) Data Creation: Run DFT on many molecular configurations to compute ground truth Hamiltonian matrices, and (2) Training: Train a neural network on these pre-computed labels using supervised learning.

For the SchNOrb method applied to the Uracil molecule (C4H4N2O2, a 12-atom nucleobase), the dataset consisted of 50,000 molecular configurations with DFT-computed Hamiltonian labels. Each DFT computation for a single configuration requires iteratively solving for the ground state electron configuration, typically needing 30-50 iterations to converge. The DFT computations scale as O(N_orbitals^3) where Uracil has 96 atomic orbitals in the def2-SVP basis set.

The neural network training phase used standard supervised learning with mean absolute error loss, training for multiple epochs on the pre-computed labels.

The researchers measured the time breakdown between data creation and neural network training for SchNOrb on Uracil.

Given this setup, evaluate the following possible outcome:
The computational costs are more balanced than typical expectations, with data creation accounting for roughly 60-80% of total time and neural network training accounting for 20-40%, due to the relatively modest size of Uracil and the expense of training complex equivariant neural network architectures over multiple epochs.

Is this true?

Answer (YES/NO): YES